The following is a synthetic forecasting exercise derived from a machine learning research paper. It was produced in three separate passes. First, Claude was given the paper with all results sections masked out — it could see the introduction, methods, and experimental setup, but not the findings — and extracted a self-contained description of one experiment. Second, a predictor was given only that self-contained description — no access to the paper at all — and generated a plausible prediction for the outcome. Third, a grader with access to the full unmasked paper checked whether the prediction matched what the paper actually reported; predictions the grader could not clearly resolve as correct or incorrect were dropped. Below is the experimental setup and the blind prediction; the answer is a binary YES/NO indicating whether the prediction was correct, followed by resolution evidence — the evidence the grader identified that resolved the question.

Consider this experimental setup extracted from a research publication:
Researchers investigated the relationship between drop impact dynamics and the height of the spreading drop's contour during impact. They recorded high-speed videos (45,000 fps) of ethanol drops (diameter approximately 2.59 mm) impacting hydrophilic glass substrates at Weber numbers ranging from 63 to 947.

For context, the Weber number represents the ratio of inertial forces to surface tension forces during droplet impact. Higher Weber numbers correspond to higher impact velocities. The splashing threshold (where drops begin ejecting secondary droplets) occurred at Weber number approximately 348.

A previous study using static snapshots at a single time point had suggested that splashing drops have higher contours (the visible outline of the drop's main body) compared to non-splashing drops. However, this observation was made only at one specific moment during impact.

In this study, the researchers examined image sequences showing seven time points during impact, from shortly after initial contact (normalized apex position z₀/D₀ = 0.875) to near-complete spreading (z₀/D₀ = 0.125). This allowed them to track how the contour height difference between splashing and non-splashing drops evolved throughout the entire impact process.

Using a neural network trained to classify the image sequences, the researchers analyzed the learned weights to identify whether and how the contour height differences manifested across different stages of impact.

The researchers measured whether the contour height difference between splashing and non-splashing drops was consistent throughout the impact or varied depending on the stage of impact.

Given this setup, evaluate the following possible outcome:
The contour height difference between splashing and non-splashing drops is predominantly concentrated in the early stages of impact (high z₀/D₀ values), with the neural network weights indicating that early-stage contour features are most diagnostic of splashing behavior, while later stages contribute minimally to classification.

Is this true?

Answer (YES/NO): NO